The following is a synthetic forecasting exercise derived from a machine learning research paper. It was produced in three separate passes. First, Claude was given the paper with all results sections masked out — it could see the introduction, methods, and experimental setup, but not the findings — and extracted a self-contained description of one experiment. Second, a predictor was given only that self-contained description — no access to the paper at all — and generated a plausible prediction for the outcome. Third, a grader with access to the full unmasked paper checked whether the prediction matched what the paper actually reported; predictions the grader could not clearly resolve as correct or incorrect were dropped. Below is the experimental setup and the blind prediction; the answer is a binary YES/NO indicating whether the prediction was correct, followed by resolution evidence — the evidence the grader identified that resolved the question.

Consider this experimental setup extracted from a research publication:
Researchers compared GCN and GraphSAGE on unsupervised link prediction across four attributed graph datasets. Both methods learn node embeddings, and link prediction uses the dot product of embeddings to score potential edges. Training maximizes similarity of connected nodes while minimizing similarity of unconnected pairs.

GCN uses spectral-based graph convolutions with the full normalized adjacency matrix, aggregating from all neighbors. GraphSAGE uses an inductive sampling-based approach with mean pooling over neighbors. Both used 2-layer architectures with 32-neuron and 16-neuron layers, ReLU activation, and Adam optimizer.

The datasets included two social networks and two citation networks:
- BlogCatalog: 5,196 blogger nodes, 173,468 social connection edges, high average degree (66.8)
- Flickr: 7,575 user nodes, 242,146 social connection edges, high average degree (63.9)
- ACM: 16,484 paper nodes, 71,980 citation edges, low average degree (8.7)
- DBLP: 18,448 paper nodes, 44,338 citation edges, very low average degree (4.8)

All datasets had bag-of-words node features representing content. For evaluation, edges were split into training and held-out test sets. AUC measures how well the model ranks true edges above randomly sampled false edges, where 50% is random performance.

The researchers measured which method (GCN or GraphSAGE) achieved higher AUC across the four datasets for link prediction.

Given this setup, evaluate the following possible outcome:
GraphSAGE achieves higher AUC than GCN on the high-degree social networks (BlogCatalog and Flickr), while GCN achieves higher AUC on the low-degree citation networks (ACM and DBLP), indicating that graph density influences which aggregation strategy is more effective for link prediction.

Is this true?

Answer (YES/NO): NO